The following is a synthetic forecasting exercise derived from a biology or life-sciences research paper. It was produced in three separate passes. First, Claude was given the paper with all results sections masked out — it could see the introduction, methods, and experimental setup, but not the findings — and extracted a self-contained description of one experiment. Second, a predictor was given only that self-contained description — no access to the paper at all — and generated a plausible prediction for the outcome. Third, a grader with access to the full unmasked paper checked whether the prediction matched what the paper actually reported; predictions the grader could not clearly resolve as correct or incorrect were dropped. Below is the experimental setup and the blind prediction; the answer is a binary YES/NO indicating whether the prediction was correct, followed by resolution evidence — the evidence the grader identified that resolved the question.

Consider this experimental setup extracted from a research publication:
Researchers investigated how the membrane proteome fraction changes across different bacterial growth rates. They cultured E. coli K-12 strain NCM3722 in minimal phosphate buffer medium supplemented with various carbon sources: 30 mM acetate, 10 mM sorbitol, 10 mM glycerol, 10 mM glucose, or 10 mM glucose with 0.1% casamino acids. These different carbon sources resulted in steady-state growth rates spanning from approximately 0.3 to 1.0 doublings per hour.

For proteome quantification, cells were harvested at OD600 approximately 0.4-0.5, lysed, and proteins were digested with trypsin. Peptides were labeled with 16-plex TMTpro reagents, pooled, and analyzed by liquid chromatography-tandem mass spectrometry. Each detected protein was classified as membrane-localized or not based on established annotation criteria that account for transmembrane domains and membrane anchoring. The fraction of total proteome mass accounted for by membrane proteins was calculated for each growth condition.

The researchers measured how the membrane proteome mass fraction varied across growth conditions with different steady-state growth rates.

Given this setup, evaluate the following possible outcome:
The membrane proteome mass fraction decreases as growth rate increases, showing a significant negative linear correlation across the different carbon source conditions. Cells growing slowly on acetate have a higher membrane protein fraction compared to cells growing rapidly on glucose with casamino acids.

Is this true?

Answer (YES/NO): NO